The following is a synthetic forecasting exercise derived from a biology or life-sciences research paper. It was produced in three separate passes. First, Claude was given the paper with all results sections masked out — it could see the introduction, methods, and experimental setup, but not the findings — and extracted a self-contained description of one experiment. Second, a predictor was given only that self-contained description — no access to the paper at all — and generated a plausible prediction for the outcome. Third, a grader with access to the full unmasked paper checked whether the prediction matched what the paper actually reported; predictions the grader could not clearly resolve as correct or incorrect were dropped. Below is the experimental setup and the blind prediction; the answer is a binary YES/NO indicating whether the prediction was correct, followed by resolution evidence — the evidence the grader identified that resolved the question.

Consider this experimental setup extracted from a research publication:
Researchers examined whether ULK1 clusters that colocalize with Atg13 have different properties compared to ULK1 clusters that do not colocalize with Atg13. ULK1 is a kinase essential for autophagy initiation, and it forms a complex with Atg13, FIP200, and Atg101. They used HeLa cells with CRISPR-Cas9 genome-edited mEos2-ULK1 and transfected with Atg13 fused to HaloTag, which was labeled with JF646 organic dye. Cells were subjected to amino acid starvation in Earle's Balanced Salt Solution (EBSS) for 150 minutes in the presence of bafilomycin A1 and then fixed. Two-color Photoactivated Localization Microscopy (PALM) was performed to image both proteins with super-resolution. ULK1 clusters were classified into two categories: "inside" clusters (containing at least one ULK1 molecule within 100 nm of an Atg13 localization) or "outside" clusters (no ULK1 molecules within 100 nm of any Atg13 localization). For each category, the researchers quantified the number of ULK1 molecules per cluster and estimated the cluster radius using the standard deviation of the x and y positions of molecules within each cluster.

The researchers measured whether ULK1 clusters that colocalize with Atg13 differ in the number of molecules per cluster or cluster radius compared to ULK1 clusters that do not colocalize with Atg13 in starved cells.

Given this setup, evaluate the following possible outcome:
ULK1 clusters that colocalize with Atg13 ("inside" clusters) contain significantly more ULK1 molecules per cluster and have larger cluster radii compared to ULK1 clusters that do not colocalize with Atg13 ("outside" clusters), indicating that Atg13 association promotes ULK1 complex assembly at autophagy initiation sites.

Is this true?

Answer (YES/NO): YES